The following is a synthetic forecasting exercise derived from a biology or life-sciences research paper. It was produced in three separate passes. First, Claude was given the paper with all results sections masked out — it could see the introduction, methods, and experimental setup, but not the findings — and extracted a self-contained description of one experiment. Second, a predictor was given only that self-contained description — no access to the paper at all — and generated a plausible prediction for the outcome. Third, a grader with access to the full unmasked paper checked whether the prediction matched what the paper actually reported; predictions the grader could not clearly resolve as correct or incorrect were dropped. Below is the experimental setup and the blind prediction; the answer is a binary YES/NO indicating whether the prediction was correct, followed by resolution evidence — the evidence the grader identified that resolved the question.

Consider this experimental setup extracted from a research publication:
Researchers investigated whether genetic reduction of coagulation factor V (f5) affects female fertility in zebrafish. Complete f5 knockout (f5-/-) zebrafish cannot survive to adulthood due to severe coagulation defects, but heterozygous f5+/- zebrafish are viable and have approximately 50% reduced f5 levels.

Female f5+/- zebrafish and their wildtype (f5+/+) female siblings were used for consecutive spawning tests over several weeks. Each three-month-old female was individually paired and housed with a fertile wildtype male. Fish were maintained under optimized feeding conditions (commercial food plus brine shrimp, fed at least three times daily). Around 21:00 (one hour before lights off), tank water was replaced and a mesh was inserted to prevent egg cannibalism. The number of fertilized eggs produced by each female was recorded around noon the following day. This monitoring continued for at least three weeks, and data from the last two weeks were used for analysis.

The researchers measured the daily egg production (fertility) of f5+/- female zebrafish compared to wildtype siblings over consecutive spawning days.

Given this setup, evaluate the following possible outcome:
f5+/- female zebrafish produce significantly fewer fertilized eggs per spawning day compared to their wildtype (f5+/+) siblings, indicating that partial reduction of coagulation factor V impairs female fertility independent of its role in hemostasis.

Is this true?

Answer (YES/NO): YES